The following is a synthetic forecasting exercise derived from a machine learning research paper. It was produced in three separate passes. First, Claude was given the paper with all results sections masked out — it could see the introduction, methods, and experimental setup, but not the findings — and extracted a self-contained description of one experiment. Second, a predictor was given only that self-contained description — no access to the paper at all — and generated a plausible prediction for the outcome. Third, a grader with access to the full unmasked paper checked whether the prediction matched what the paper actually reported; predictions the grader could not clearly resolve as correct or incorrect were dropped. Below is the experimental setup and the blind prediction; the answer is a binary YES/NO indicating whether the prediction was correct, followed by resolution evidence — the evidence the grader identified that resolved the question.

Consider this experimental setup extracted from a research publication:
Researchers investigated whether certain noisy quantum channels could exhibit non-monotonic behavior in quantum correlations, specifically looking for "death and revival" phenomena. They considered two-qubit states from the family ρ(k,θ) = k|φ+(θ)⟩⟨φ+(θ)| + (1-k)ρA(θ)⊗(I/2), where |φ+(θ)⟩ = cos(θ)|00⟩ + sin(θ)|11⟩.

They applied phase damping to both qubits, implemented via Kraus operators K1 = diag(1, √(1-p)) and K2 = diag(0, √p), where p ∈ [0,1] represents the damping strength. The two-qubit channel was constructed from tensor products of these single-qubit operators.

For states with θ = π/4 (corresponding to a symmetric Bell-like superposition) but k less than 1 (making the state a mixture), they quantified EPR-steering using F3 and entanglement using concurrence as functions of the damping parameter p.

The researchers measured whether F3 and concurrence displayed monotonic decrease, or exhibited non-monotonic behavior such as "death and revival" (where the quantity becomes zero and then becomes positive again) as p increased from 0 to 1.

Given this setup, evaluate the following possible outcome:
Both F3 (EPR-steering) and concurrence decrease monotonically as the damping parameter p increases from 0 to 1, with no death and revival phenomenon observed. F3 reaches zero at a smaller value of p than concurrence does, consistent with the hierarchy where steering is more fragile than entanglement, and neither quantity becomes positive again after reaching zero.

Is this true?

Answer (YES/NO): YES